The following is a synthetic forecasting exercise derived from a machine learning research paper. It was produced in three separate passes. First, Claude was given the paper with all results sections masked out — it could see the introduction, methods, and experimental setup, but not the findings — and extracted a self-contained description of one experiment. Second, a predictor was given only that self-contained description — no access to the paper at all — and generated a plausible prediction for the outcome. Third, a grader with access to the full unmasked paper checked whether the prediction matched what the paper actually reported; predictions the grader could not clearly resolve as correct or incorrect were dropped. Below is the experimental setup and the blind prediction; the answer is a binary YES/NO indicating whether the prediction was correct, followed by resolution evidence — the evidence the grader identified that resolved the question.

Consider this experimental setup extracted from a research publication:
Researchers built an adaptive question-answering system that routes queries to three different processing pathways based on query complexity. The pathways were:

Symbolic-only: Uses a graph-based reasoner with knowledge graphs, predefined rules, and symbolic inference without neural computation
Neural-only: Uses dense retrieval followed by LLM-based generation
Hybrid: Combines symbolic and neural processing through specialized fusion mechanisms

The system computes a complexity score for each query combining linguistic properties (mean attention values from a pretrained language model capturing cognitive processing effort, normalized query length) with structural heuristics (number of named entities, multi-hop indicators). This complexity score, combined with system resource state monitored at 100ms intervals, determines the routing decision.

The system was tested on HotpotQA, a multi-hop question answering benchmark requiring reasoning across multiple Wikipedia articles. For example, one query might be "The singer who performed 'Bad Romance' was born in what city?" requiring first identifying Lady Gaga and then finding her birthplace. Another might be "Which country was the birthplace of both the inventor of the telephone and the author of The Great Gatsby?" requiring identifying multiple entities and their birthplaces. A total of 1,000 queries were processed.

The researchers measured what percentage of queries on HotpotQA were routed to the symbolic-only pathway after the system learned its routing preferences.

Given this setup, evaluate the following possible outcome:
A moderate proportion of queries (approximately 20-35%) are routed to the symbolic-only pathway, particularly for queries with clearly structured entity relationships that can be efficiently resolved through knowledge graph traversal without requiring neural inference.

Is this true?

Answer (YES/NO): NO